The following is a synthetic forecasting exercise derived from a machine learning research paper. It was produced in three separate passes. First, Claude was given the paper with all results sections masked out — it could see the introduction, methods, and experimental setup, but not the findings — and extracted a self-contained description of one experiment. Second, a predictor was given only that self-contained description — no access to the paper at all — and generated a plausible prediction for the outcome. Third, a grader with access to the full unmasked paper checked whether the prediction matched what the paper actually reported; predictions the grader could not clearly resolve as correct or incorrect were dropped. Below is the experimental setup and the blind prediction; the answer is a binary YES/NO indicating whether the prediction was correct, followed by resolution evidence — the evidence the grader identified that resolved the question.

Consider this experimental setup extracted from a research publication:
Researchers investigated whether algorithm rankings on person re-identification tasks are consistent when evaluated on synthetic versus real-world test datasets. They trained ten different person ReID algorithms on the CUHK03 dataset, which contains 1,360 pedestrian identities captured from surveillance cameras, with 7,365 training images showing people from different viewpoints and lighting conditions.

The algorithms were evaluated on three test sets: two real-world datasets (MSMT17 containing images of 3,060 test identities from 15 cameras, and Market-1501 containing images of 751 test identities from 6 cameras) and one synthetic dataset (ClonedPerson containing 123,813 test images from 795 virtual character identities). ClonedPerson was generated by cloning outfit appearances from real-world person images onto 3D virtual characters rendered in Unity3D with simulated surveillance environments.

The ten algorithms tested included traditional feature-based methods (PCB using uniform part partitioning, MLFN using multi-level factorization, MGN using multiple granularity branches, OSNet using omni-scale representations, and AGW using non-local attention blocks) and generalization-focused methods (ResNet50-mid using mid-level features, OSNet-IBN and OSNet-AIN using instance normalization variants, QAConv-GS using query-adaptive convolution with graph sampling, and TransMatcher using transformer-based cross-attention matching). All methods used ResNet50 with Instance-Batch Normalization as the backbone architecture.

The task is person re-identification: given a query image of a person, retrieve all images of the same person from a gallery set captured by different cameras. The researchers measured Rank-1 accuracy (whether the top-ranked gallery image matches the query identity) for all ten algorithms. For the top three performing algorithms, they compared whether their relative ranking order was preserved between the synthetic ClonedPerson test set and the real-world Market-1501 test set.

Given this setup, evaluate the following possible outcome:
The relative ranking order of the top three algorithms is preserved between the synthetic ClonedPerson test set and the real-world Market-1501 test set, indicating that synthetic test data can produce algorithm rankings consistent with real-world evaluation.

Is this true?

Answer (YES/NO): YES